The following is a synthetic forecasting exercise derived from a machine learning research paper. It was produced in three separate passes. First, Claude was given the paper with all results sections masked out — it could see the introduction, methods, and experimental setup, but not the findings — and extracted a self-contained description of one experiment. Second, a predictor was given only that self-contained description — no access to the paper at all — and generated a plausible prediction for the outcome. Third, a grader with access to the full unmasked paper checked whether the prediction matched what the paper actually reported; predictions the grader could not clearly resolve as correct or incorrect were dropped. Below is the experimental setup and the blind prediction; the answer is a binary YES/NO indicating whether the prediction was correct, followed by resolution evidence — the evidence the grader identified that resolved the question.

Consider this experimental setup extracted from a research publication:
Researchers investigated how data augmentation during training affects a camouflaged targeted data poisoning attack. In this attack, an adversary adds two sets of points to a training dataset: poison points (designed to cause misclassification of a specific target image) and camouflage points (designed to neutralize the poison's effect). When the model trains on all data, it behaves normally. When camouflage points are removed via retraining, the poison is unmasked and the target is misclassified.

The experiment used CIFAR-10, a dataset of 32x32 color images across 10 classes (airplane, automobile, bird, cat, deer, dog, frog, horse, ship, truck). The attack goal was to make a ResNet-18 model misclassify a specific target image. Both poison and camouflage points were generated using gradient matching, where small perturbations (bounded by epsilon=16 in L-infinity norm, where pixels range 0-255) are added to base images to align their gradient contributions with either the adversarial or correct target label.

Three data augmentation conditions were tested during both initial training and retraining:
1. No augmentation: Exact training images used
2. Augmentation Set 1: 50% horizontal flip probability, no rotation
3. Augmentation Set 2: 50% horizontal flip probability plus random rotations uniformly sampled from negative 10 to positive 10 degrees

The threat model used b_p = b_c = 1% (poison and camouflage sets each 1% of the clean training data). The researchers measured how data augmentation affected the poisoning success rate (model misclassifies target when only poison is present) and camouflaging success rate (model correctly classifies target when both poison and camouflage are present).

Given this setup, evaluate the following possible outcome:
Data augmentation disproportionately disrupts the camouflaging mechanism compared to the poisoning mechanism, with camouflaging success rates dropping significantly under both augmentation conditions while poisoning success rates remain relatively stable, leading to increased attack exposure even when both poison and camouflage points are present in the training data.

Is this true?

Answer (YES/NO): NO